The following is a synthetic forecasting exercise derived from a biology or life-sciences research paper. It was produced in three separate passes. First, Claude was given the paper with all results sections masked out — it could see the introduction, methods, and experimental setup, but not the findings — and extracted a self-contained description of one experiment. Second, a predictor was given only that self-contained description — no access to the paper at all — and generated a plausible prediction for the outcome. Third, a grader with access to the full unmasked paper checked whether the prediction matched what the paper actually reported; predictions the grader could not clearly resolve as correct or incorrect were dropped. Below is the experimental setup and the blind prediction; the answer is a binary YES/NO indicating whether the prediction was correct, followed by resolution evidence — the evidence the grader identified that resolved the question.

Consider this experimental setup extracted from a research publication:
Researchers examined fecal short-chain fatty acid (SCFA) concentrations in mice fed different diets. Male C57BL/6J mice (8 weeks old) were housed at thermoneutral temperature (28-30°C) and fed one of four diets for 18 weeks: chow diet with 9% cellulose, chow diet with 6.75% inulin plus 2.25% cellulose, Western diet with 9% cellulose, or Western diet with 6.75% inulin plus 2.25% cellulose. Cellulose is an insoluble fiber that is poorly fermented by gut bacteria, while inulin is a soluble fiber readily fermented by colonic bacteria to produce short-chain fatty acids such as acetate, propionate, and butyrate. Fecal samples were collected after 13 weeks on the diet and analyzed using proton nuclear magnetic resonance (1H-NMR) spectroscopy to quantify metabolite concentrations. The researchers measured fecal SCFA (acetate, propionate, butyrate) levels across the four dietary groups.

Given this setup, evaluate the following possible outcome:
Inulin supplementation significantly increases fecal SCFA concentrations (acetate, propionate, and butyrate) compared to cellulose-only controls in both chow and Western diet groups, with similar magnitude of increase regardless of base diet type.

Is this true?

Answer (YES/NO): NO